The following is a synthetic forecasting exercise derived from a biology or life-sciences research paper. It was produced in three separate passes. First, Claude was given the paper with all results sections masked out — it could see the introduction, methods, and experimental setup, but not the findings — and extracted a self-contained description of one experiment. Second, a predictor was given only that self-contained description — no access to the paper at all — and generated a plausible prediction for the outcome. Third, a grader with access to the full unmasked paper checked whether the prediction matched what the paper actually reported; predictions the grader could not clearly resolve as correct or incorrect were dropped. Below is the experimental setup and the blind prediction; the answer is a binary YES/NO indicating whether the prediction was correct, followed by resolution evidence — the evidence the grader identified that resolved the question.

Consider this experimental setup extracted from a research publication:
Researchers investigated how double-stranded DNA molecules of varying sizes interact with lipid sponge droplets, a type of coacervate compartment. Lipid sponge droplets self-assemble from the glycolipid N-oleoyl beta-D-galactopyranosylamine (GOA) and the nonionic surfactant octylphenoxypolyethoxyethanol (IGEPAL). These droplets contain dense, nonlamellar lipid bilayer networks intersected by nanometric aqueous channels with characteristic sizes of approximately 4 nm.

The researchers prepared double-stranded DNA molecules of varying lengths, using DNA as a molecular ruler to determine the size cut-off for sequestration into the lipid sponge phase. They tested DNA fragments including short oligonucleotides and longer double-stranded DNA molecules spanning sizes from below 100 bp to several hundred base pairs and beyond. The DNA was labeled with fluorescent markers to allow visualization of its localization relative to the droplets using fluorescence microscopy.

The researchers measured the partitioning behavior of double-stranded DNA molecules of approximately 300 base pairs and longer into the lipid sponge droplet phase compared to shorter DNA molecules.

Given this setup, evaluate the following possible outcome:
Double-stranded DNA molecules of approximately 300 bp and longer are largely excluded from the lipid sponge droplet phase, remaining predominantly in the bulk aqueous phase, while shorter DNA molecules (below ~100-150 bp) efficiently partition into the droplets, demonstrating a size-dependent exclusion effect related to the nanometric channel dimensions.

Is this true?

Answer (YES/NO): YES